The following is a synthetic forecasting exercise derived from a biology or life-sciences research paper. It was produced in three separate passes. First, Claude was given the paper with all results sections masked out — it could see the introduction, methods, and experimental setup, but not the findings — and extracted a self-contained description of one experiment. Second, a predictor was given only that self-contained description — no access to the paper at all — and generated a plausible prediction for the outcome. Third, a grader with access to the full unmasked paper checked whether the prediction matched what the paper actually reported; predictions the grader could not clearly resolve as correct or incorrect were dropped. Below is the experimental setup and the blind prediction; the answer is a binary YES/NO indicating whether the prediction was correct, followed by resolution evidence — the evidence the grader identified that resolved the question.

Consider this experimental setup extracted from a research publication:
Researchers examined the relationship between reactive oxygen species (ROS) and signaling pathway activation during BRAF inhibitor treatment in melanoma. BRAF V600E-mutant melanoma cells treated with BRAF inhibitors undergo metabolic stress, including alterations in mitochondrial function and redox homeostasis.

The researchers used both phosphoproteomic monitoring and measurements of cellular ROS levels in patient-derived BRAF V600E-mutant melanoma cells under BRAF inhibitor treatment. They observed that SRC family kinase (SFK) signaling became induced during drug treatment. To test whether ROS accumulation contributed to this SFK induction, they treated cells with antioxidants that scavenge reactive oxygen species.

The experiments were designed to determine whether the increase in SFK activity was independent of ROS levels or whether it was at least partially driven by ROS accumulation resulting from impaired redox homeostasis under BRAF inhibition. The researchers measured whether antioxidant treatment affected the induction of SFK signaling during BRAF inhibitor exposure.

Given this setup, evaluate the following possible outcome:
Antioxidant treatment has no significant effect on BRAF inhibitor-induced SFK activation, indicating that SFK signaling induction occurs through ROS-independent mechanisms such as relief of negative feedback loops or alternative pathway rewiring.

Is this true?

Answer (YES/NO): NO